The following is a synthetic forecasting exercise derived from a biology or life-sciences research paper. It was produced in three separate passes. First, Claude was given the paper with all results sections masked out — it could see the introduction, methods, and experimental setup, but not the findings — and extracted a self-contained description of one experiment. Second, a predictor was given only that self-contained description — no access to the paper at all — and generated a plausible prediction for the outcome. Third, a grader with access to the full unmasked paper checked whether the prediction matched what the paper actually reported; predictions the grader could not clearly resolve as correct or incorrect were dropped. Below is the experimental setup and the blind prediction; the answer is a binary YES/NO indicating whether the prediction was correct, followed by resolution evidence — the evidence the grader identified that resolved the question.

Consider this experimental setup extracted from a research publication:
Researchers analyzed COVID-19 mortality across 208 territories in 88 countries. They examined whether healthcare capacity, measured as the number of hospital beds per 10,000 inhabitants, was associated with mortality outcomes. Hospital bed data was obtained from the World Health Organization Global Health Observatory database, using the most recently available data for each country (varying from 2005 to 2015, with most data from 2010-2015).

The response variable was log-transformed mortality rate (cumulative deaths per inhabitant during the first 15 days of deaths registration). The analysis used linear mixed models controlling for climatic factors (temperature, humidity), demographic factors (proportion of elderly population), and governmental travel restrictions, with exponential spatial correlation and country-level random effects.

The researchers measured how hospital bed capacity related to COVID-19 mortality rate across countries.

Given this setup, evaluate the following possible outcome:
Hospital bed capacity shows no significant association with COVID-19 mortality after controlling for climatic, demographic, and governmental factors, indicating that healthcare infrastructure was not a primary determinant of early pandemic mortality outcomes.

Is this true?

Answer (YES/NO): NO